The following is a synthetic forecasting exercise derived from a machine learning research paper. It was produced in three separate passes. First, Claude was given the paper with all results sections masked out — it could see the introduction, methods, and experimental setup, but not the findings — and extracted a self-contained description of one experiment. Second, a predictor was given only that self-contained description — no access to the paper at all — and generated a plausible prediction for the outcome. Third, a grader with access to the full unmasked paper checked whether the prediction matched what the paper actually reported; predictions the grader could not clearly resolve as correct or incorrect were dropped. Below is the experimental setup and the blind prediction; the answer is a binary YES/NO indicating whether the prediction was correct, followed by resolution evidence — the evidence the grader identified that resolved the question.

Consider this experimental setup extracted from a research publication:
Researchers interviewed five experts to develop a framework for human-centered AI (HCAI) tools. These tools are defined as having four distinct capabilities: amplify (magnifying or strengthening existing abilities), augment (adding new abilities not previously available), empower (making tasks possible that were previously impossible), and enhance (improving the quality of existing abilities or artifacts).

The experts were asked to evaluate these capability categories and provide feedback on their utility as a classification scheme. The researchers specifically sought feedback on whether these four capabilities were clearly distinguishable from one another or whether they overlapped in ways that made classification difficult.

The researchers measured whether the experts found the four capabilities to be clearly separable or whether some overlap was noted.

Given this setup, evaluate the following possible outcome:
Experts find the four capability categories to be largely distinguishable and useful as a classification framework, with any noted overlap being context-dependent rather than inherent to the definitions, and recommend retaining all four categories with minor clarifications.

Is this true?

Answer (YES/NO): NO